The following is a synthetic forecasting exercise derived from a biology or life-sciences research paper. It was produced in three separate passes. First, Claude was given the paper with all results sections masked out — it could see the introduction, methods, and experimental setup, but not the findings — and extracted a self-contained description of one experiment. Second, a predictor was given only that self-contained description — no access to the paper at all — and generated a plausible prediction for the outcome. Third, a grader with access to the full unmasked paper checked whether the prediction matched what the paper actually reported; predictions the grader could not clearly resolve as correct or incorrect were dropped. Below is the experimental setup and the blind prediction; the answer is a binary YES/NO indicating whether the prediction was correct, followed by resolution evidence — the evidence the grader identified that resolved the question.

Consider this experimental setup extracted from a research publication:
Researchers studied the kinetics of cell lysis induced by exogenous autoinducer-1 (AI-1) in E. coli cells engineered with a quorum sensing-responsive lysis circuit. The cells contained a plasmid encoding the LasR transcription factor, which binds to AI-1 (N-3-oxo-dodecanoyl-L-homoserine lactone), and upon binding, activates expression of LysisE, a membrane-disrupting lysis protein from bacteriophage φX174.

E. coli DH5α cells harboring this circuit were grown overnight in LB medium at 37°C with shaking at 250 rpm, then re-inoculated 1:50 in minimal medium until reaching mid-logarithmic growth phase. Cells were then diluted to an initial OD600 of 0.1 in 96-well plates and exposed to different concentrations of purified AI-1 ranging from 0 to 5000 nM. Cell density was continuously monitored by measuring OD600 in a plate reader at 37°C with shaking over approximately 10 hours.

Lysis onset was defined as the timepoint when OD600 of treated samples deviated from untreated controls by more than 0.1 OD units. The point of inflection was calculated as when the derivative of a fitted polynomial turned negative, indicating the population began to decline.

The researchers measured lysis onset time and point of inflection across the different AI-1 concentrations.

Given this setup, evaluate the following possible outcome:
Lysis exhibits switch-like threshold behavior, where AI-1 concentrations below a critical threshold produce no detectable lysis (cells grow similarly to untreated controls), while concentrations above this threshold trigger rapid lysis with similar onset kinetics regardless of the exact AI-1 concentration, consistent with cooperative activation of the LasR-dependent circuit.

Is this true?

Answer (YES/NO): NO